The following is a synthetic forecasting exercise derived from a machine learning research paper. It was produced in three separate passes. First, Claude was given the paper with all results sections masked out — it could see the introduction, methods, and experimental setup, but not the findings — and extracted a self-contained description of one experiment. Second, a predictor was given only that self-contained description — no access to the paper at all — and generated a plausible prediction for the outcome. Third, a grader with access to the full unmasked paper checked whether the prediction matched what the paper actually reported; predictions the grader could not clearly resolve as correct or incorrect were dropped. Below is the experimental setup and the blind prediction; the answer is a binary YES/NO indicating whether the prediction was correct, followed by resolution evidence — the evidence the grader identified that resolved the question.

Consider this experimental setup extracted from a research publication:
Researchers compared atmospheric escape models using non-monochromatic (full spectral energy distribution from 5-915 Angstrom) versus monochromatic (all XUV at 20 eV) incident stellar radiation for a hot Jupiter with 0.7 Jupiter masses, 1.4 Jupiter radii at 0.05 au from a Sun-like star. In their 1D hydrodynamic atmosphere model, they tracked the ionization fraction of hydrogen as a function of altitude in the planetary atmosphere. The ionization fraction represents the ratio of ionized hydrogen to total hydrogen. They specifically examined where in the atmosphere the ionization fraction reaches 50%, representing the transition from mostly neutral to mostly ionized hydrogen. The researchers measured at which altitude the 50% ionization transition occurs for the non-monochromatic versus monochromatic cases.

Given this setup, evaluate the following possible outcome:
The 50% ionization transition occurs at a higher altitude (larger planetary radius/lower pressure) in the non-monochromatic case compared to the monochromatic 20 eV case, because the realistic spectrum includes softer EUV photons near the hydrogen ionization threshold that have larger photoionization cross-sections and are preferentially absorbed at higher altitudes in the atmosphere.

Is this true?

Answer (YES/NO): YES